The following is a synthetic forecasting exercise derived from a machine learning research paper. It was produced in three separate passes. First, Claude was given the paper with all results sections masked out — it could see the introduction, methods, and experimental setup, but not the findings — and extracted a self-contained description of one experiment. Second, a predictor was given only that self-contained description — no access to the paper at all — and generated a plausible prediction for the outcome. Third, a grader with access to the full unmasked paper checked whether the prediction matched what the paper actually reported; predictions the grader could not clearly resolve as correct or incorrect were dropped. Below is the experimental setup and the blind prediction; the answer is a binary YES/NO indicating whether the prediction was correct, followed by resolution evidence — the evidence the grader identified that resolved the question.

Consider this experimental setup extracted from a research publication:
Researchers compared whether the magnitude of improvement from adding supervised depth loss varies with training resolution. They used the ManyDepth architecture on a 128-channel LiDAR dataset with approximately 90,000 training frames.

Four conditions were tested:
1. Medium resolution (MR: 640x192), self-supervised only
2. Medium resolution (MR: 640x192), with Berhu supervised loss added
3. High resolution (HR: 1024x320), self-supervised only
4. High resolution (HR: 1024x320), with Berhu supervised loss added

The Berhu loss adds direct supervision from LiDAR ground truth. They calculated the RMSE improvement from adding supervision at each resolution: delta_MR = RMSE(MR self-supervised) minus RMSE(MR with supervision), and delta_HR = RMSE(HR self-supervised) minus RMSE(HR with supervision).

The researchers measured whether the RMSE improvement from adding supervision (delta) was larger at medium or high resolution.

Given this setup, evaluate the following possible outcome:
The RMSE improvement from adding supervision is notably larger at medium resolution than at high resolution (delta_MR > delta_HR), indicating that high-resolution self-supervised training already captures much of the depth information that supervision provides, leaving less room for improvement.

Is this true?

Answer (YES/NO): YES